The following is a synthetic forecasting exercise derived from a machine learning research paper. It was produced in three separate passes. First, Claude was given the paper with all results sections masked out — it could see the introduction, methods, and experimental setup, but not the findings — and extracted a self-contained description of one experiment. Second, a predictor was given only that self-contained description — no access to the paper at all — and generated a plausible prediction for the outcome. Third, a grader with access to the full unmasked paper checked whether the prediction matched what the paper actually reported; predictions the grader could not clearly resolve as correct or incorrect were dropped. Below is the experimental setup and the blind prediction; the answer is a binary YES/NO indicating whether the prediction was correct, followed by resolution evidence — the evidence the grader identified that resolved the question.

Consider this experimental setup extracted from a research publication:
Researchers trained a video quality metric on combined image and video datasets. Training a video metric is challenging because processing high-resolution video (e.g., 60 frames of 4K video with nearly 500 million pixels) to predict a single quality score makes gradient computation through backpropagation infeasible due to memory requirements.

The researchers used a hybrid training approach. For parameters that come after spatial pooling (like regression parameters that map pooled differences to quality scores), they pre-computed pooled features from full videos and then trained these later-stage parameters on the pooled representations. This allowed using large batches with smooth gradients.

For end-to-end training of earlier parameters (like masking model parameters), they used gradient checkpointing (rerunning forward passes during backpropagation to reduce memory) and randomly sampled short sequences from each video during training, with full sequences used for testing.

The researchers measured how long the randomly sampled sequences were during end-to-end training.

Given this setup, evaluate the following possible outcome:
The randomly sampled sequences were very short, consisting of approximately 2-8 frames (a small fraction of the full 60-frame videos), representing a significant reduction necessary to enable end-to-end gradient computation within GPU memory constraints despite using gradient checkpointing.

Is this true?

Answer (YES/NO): NO